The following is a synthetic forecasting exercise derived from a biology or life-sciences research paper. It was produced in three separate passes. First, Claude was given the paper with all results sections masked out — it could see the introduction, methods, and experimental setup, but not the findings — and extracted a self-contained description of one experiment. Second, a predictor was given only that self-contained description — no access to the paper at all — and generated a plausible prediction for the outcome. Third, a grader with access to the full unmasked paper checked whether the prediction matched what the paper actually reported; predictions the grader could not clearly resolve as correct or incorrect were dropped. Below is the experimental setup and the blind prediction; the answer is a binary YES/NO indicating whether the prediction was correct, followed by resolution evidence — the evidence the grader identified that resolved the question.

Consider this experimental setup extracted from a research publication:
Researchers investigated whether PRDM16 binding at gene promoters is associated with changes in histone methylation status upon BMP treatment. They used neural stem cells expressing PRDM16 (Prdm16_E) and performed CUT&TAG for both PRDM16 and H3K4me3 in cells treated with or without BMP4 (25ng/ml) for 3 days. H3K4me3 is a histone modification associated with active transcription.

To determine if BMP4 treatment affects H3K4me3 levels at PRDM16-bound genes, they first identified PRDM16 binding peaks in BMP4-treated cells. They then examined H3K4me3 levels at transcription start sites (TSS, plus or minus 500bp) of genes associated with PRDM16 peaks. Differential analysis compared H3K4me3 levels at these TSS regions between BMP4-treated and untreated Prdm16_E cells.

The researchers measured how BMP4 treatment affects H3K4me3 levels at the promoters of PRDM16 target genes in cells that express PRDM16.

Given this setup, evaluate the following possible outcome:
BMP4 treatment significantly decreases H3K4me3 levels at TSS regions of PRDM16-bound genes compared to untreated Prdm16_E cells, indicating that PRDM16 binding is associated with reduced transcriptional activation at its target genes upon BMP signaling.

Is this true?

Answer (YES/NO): YES